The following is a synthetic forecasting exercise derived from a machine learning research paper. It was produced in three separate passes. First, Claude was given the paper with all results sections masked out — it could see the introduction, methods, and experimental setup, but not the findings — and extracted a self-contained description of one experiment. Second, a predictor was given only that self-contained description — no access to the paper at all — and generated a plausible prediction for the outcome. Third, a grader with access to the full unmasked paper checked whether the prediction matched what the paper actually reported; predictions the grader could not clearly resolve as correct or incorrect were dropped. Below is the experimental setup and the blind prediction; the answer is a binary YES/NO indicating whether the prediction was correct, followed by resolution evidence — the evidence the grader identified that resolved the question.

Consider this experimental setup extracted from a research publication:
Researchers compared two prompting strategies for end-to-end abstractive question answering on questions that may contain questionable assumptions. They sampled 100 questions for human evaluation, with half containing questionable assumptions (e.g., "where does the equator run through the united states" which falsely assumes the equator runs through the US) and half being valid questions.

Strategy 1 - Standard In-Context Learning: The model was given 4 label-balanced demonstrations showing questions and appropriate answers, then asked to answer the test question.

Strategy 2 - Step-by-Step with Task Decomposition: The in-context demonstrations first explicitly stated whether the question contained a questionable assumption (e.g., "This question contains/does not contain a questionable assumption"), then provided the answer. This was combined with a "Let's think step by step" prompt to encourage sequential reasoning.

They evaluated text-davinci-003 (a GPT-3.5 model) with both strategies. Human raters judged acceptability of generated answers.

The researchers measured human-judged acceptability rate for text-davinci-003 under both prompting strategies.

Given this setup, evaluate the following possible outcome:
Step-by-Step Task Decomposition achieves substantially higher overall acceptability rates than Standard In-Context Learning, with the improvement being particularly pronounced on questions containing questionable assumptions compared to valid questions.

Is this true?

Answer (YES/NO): NO